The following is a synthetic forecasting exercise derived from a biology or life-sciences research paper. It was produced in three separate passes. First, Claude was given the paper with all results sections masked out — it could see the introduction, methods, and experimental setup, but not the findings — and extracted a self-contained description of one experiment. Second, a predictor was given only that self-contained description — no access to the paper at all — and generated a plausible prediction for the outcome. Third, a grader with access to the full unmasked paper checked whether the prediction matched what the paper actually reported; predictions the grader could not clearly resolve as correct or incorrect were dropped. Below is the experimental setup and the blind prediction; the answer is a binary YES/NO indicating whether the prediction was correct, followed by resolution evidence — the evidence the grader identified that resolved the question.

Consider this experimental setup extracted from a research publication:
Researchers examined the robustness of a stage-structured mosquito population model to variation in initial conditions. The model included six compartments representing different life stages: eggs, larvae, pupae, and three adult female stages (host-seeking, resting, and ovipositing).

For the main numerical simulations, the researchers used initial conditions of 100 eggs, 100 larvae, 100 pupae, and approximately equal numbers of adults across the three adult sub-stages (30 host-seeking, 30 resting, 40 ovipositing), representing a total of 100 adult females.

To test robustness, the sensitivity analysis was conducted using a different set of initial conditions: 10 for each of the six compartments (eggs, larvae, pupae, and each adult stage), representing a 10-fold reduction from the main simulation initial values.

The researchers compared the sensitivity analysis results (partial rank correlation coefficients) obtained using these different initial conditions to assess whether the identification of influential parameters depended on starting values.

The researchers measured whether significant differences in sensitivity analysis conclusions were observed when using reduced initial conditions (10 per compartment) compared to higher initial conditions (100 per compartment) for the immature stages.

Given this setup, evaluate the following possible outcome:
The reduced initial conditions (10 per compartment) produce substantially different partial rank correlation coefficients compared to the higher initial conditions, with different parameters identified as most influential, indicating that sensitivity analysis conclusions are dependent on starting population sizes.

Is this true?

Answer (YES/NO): NO